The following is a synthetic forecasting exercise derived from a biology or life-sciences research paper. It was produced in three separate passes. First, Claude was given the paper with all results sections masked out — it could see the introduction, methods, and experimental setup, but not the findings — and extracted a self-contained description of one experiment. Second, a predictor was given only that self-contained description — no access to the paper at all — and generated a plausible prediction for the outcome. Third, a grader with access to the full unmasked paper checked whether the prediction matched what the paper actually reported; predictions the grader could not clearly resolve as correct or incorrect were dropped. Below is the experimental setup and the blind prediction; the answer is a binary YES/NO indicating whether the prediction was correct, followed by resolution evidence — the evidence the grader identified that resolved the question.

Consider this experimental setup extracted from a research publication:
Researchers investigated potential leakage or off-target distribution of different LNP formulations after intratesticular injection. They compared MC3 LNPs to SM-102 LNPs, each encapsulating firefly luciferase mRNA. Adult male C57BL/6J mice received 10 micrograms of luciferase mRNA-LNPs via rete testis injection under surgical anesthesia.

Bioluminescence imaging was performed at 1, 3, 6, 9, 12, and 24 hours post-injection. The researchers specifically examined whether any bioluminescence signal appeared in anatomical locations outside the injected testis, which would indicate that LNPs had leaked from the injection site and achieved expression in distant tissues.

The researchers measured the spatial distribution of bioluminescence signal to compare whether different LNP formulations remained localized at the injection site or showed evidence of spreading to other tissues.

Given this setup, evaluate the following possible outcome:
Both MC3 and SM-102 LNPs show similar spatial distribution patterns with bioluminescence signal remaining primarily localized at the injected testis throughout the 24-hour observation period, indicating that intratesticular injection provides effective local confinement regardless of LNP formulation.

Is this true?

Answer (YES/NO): NO